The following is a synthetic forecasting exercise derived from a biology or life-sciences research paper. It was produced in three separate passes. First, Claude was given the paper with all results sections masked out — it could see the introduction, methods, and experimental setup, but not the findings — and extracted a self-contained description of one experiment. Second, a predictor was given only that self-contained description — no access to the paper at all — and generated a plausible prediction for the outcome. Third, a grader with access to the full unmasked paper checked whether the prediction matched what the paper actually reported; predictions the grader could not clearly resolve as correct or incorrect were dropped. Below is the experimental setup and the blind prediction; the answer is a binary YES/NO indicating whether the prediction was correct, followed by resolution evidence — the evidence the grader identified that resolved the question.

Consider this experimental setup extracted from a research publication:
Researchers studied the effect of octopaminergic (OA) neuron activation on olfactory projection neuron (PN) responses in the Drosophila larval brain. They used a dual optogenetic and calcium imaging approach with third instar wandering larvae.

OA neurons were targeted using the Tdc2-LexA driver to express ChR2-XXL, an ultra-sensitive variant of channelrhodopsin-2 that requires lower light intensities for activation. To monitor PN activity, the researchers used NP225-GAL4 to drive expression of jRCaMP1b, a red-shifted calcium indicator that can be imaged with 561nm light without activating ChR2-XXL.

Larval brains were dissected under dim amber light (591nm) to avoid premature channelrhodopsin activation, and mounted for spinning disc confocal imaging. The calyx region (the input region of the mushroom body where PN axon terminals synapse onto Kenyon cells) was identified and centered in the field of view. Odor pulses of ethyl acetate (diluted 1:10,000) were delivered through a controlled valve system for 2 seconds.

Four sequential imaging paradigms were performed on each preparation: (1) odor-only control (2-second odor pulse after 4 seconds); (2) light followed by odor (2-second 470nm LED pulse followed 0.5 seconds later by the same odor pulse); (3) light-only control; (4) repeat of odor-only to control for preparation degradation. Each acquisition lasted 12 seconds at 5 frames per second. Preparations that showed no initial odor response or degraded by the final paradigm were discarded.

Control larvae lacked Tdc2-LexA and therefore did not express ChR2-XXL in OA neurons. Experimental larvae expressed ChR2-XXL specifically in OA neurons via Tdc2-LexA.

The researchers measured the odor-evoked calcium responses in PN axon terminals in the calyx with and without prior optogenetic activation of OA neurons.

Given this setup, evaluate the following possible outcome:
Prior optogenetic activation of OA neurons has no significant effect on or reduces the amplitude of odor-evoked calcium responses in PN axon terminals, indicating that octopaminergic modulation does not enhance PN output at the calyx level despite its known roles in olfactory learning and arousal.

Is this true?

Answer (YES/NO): NO